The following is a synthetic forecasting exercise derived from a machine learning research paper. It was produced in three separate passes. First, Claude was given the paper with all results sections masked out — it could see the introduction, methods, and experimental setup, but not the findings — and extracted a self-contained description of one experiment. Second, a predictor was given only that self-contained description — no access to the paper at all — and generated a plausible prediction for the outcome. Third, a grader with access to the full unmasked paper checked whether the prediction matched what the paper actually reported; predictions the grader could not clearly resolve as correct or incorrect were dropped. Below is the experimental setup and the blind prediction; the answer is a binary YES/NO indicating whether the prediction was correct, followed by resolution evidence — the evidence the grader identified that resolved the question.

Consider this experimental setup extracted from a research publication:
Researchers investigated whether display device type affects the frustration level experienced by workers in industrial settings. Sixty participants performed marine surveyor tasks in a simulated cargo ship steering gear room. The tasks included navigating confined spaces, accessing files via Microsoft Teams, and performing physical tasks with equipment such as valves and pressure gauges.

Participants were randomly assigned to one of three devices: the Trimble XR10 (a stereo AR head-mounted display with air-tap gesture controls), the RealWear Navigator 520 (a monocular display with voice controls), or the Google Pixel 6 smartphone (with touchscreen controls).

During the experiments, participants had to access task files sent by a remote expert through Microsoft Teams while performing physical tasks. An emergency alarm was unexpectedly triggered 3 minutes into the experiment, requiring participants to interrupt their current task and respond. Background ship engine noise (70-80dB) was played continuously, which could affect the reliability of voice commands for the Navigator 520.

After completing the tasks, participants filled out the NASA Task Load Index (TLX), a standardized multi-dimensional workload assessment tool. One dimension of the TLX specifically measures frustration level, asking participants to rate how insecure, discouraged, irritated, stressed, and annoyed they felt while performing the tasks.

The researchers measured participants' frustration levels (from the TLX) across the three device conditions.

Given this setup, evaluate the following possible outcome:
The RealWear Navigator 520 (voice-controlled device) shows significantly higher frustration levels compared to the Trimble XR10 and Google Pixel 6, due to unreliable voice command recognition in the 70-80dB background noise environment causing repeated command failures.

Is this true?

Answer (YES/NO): NO